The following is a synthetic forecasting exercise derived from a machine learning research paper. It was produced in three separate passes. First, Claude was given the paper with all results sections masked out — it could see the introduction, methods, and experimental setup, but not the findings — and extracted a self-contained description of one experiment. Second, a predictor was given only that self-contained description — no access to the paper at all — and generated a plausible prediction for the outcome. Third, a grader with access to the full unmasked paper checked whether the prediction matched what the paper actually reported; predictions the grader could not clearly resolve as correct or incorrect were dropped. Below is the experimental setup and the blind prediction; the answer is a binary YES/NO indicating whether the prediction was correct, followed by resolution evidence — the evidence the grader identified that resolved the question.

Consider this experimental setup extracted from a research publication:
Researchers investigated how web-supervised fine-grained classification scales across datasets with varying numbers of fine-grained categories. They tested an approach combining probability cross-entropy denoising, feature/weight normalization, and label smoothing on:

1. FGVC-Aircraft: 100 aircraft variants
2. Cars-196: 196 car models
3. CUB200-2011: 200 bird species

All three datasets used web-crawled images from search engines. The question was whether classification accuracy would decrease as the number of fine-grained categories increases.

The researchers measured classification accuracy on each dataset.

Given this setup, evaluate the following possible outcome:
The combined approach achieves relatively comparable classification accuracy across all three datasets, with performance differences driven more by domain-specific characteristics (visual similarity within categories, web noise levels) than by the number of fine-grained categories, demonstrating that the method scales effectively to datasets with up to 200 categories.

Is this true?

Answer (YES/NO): YES